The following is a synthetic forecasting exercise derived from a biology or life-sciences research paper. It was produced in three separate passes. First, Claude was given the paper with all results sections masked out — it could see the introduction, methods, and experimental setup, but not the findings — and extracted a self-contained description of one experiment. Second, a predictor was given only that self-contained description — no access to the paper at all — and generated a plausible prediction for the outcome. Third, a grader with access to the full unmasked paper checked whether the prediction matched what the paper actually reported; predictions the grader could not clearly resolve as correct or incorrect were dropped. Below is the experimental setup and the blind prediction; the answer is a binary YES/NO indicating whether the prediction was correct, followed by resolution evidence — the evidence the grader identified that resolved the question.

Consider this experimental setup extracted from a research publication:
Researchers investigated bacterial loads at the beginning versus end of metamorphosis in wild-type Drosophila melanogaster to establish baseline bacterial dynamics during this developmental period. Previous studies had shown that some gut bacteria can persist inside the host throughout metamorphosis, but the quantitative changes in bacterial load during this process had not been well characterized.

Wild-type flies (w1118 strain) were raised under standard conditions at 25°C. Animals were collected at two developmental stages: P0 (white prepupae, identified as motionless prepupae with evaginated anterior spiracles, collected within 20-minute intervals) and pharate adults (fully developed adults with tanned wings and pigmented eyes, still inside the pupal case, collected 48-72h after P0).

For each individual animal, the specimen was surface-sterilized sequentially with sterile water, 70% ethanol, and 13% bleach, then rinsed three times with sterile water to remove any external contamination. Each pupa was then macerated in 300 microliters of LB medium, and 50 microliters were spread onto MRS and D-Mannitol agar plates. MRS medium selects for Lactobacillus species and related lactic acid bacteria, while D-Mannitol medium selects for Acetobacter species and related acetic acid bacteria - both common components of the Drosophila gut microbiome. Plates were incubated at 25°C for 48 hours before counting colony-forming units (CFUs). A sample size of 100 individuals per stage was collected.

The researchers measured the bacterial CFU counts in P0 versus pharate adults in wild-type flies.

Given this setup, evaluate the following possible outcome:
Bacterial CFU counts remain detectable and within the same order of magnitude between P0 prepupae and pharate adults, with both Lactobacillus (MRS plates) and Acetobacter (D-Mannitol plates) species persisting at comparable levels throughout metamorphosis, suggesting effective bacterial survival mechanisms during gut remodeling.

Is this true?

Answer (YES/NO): NO